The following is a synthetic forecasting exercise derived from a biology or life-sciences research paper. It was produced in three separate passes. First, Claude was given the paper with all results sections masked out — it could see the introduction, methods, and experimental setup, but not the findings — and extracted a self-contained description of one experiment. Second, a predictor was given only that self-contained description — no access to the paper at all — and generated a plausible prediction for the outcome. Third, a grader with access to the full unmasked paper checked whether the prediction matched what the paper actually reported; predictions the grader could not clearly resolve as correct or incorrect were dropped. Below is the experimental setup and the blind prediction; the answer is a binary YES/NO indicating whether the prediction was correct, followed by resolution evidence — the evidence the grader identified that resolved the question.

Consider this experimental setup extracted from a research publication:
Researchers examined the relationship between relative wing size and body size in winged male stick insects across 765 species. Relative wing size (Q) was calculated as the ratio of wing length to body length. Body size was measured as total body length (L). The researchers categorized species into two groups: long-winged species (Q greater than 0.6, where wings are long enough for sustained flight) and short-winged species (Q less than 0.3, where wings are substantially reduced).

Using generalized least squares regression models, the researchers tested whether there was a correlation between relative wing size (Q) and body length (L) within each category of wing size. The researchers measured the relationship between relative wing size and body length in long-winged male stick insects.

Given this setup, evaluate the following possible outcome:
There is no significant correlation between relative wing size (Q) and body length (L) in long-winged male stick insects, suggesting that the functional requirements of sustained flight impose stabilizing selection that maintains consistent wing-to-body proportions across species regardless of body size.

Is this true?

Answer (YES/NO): NO